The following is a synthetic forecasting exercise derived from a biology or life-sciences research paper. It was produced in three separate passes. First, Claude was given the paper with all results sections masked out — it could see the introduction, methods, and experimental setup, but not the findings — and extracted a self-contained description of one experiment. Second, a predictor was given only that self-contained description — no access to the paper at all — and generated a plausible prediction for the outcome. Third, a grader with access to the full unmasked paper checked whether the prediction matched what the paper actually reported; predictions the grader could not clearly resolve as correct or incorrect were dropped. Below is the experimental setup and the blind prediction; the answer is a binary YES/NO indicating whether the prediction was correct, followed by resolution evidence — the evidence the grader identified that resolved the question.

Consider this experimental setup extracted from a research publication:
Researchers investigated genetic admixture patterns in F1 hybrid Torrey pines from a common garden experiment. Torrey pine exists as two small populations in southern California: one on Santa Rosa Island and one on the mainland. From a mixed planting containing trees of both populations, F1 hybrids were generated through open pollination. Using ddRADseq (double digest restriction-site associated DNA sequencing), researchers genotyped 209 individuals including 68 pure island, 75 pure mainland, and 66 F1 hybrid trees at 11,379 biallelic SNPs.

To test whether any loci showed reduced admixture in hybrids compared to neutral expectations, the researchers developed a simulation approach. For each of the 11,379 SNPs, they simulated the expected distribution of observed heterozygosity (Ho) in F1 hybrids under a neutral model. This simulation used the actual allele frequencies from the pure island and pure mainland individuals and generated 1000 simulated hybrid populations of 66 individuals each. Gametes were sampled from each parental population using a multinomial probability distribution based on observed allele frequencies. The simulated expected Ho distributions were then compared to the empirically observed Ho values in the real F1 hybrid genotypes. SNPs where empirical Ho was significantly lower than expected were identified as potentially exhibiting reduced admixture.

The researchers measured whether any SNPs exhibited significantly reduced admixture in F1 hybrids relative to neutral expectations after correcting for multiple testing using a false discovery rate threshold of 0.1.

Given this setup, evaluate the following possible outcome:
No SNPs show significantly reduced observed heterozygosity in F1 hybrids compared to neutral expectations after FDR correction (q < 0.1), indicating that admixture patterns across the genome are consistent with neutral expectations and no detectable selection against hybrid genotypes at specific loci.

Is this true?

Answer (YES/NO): NO